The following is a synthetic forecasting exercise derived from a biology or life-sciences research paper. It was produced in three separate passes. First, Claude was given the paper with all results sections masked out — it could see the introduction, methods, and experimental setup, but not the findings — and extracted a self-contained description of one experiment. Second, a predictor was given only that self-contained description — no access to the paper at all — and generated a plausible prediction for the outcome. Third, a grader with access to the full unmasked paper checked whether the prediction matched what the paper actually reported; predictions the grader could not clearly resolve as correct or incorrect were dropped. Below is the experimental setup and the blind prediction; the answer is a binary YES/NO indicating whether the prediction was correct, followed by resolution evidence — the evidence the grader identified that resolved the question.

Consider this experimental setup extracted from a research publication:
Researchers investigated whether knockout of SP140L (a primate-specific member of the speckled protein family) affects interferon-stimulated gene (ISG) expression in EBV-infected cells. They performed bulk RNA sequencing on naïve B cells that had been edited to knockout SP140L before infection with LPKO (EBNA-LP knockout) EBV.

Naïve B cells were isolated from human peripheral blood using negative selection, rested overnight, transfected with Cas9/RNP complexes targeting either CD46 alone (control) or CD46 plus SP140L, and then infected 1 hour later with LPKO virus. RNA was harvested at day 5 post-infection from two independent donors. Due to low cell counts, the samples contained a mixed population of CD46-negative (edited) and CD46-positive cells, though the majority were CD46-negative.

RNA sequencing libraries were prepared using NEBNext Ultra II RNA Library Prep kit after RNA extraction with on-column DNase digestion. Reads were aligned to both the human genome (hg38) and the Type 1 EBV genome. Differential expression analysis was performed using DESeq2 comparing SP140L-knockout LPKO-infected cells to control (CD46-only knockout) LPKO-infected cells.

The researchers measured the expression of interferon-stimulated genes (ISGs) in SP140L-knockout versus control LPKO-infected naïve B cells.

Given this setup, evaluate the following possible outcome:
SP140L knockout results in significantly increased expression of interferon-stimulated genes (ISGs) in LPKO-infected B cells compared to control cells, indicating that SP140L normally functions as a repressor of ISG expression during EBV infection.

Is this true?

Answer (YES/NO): NO